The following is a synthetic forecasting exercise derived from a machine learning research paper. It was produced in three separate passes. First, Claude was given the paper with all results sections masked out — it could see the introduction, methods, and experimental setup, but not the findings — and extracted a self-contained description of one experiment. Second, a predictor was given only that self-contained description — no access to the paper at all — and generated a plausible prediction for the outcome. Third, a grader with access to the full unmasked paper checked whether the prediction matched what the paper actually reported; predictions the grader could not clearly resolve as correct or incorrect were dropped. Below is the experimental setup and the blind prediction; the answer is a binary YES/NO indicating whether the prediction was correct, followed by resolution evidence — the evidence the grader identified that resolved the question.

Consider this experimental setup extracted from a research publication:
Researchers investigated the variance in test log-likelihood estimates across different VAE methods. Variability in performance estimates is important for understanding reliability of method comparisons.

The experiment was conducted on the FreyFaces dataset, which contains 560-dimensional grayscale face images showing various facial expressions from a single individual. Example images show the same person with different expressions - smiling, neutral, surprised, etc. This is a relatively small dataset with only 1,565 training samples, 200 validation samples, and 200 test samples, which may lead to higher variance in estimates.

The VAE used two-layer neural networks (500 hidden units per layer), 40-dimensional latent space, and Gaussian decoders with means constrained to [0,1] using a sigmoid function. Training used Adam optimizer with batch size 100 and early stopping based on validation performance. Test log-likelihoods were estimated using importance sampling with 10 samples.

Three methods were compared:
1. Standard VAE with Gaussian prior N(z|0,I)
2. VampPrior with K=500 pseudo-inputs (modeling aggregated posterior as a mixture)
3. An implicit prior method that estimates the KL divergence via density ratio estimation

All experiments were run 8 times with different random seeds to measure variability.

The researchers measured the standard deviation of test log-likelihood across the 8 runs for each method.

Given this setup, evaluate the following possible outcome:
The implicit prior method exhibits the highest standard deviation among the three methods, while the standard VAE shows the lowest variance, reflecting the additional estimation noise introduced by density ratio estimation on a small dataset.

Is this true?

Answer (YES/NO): NO